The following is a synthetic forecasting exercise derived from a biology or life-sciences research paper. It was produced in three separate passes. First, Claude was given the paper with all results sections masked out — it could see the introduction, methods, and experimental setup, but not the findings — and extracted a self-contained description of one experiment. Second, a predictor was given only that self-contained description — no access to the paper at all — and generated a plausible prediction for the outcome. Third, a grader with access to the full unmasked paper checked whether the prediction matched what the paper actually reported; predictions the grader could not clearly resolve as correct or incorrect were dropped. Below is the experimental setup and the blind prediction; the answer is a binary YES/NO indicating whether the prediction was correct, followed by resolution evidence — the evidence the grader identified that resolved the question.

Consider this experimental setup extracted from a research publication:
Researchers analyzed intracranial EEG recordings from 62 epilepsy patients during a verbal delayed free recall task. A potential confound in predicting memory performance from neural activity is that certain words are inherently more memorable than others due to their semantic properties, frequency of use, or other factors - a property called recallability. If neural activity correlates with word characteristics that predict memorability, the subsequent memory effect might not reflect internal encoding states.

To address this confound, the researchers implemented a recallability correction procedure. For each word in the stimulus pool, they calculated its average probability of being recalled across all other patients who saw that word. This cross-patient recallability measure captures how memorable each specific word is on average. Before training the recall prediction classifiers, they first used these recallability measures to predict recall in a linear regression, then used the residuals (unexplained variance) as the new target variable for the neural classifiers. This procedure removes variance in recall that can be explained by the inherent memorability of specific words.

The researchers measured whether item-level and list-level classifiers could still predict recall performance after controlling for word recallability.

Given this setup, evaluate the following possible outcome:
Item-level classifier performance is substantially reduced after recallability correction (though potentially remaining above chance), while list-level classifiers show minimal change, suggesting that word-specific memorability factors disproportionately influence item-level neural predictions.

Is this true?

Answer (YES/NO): YES